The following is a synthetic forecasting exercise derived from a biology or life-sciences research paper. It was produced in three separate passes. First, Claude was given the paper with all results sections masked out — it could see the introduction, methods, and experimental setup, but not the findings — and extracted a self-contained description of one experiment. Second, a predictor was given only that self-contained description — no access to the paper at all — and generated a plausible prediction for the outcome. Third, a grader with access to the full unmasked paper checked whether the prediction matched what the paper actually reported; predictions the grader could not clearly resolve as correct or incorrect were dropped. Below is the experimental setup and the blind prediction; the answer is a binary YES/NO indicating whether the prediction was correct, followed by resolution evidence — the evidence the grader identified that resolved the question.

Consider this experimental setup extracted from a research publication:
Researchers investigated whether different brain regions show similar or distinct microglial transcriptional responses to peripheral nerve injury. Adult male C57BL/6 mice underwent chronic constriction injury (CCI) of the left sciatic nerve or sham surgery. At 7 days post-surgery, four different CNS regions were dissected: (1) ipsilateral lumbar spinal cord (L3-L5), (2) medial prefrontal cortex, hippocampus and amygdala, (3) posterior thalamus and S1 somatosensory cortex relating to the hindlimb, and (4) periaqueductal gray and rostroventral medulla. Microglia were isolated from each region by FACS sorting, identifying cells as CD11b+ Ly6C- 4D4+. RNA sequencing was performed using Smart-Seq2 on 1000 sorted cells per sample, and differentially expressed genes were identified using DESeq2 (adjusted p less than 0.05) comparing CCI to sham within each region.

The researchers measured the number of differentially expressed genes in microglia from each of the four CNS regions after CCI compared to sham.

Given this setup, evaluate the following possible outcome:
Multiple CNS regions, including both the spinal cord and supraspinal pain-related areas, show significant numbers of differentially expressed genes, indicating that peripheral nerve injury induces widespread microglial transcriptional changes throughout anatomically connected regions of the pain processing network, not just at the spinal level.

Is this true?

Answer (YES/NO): NO